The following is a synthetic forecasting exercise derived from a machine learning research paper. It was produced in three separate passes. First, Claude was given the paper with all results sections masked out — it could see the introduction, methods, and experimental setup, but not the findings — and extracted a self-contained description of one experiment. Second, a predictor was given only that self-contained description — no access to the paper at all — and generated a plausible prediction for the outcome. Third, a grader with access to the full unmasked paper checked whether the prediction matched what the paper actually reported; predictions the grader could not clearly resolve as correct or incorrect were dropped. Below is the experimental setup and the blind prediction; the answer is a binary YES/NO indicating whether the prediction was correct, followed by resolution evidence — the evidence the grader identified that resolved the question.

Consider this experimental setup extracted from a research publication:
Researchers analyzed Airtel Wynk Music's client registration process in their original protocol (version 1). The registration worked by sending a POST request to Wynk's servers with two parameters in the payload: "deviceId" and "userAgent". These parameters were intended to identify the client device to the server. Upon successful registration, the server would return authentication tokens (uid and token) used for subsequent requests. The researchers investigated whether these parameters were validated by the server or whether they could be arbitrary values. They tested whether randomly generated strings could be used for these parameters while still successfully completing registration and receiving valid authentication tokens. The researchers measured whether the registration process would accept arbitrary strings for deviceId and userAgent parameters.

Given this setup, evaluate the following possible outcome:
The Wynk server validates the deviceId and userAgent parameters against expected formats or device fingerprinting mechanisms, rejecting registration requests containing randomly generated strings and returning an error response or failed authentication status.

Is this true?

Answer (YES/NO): NO